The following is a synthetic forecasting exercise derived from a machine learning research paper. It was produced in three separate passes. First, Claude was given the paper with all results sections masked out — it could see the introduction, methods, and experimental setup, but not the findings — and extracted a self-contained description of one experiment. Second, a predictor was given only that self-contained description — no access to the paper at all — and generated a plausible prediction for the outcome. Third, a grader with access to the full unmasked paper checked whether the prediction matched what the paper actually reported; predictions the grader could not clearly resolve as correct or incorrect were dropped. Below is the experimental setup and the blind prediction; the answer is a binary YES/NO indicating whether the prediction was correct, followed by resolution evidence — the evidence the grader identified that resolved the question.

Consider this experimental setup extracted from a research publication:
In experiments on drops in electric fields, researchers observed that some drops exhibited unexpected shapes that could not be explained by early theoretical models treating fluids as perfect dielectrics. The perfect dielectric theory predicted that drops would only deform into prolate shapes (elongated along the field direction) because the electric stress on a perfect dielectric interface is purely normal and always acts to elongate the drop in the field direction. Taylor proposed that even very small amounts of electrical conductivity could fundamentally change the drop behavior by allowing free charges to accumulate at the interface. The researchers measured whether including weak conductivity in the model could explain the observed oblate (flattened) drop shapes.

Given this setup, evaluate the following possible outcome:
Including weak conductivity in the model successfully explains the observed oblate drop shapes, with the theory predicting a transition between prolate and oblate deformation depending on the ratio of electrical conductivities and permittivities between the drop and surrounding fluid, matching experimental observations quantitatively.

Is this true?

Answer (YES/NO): NO